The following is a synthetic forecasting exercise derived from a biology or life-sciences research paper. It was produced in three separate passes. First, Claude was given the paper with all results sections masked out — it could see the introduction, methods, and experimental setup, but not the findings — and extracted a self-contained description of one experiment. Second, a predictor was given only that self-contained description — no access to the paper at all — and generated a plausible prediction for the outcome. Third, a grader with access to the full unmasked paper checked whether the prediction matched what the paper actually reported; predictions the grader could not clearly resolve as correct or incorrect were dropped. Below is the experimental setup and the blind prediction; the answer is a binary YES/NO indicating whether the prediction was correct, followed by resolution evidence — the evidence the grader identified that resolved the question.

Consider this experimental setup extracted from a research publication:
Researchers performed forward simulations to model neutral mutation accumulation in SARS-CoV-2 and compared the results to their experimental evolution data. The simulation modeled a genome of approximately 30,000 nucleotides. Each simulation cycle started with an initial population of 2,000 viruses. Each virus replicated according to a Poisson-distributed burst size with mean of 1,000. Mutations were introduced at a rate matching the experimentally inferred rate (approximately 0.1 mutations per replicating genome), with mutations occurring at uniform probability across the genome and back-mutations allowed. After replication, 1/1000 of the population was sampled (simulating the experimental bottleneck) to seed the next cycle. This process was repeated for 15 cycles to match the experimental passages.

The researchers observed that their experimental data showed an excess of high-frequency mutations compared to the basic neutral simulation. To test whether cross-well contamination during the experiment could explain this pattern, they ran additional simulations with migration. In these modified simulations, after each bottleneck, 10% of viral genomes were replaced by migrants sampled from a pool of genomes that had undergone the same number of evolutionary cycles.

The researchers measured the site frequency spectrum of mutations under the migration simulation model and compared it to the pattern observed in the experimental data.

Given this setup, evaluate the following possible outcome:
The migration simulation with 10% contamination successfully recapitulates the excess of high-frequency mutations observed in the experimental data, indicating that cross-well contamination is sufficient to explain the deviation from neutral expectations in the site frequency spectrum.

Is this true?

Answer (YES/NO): NO